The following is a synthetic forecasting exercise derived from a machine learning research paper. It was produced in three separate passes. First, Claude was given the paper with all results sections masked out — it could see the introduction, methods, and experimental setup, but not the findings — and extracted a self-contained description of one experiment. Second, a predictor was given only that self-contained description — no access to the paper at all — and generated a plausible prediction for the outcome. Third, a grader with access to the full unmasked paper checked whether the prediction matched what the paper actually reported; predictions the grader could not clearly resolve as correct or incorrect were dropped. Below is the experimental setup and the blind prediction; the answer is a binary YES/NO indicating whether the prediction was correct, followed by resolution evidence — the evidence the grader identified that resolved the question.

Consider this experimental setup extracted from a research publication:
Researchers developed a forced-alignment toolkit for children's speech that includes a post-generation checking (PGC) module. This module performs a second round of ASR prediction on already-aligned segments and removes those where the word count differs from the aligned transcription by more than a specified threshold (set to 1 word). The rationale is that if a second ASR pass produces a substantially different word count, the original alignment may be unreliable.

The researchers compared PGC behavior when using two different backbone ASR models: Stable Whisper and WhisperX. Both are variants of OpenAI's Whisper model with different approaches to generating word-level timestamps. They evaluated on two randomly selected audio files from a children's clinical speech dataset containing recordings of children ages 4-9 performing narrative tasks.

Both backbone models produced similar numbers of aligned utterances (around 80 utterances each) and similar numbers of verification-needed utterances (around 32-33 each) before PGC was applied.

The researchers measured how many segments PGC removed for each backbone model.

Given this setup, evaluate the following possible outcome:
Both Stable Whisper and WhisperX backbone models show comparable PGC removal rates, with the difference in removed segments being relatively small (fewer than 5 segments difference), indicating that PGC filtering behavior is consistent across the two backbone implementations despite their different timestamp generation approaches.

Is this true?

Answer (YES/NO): NO